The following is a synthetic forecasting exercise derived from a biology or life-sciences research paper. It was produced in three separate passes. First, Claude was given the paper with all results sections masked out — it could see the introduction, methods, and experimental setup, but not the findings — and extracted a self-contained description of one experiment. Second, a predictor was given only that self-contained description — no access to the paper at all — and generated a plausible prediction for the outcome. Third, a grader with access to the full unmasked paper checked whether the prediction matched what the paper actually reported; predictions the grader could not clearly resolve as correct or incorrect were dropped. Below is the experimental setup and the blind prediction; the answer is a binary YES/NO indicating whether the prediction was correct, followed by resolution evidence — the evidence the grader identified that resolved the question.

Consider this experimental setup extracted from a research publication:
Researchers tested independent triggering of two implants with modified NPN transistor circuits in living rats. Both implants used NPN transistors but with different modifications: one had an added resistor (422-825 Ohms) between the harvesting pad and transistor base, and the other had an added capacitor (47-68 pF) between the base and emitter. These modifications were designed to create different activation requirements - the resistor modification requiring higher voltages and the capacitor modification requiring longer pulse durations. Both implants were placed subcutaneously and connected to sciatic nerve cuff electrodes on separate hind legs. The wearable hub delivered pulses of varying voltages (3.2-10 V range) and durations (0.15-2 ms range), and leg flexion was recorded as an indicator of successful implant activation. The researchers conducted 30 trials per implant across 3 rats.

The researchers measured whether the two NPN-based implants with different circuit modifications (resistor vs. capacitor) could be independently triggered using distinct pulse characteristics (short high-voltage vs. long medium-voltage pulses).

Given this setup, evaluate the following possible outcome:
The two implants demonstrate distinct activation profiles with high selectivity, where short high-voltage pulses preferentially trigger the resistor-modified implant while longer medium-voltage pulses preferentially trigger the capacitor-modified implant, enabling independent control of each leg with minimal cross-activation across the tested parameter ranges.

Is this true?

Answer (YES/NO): YES